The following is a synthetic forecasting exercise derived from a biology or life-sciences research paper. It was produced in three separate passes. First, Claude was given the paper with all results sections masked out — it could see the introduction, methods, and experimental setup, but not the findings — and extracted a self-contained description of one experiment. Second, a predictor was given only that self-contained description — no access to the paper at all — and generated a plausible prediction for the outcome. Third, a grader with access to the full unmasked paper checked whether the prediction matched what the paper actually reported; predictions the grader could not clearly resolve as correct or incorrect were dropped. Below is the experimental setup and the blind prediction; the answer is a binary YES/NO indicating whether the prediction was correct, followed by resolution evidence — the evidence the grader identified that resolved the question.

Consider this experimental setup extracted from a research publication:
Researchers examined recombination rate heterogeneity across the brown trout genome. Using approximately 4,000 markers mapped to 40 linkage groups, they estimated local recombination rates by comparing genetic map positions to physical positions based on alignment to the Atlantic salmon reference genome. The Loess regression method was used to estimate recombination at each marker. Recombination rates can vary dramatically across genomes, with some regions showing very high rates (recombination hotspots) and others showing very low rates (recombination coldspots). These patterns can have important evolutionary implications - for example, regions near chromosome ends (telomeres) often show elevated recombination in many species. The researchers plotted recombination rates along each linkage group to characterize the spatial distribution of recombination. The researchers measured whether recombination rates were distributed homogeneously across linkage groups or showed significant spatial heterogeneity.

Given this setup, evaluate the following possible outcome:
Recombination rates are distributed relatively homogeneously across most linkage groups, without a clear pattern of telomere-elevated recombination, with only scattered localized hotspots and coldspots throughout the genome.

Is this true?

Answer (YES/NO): NO